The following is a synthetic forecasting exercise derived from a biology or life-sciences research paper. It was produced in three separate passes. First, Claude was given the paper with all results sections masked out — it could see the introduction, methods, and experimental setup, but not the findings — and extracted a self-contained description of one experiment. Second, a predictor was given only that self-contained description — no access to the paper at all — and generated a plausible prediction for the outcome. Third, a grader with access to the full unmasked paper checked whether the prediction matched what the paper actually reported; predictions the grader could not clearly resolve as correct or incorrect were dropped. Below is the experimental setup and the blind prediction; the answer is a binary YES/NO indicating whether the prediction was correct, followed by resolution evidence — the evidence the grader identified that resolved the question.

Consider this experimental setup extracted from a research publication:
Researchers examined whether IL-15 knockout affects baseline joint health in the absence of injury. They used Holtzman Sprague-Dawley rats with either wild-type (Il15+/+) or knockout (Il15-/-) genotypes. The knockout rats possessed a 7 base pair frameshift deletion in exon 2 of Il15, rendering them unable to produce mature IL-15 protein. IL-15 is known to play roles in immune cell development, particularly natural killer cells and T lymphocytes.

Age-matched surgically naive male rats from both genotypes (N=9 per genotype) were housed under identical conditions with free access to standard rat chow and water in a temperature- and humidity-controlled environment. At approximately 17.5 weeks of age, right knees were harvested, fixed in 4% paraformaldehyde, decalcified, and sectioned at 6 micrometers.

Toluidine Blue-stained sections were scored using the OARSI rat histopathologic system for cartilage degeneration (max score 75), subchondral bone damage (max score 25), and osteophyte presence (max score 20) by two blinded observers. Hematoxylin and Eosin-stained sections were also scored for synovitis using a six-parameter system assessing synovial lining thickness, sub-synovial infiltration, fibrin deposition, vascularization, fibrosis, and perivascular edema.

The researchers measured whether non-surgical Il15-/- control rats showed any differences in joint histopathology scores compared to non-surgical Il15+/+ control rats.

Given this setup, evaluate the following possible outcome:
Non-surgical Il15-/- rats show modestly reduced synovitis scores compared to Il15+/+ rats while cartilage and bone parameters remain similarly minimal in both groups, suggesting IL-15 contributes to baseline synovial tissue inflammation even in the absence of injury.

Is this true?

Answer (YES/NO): NO